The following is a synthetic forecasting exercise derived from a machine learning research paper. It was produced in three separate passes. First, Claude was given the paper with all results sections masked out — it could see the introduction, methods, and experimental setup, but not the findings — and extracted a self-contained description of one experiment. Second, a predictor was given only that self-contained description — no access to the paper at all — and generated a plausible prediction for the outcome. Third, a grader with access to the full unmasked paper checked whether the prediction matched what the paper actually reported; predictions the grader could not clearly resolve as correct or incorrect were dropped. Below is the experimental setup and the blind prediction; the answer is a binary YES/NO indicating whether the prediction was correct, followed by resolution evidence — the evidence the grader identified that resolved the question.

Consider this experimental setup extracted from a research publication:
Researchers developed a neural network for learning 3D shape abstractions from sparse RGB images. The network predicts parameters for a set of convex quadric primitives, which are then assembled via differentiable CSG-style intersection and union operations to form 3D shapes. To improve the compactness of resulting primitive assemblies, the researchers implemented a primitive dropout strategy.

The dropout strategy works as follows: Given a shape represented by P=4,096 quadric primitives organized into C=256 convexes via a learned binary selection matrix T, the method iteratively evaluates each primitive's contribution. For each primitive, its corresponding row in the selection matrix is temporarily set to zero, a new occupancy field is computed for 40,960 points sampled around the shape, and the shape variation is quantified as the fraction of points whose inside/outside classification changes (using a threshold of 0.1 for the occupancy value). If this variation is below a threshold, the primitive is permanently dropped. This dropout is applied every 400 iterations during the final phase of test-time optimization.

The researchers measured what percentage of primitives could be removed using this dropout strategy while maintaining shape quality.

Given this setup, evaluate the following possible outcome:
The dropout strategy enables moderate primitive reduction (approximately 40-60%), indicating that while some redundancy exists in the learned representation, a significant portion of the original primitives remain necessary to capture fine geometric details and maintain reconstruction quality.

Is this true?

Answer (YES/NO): NO